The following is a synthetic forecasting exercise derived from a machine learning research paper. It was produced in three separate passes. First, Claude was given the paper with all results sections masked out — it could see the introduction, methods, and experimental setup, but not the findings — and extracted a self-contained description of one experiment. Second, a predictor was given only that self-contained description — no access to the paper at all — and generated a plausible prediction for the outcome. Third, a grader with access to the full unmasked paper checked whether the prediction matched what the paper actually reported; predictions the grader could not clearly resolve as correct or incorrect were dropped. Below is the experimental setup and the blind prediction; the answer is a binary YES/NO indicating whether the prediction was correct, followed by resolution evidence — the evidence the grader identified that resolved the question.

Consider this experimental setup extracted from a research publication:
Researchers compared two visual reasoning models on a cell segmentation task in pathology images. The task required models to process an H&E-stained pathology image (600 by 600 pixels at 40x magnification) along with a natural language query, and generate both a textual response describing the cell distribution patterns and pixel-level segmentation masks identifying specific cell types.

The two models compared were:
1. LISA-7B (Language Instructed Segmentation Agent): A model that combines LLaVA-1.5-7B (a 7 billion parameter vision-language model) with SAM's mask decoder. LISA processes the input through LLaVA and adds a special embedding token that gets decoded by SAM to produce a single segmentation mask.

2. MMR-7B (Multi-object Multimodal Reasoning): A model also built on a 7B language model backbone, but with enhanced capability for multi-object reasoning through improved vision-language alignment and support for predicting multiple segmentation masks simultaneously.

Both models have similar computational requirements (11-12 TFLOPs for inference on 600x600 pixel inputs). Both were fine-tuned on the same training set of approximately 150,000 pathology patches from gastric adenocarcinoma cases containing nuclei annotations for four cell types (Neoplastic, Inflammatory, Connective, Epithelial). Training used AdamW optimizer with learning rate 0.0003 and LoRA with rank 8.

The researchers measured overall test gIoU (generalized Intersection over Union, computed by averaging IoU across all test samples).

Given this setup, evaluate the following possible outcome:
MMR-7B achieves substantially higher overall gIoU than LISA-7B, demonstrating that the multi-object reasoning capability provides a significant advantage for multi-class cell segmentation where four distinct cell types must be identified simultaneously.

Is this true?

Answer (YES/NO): YES